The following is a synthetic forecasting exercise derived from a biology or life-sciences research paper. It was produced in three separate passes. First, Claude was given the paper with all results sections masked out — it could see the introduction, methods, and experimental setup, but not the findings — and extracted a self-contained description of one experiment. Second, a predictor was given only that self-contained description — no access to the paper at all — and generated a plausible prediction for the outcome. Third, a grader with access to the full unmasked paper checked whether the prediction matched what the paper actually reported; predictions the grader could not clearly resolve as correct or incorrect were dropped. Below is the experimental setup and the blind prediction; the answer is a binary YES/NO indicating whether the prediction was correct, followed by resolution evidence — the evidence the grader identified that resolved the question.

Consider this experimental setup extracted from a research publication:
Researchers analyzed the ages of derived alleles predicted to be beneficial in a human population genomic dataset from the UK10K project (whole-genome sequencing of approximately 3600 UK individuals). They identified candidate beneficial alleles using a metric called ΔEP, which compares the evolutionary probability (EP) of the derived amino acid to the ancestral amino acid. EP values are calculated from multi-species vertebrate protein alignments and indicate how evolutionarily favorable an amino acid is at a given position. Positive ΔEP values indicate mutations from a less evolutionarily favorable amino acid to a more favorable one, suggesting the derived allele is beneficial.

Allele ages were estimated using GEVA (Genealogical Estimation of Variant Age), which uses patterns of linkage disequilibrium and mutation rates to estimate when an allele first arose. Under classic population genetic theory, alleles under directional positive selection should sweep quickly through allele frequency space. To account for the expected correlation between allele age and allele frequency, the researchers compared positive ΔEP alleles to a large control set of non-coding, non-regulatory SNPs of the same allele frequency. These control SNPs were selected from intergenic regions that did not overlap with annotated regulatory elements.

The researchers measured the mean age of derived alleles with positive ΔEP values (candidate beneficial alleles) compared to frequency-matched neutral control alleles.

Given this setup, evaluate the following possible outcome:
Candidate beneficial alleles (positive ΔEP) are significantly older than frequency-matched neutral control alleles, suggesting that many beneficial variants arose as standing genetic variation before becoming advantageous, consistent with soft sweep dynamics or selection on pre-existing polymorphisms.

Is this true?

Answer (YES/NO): YES